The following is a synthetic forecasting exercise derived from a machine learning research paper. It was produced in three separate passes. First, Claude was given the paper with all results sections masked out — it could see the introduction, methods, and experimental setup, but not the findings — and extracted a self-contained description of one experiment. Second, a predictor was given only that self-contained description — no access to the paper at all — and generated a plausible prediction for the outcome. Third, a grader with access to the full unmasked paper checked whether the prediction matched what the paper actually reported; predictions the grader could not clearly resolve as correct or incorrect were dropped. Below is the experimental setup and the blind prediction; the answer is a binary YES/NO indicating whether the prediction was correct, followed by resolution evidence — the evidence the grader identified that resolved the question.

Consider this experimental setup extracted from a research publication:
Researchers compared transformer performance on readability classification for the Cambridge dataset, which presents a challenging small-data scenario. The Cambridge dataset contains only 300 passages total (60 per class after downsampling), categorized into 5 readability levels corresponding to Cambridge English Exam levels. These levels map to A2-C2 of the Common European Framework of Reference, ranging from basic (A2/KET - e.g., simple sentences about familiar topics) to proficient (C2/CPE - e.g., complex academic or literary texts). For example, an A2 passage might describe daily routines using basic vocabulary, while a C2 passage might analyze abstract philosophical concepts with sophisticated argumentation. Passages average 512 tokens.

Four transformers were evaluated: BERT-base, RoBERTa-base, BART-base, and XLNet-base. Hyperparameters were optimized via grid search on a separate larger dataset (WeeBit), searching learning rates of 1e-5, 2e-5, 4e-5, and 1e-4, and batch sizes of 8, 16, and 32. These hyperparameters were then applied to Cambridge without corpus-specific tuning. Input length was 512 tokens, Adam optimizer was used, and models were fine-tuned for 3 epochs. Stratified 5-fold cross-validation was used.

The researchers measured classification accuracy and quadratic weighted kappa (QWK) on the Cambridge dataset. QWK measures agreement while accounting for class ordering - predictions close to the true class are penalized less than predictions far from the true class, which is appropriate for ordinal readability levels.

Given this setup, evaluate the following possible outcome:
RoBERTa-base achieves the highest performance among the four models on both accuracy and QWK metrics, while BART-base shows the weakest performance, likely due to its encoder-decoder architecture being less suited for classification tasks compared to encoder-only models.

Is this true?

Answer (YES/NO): NO